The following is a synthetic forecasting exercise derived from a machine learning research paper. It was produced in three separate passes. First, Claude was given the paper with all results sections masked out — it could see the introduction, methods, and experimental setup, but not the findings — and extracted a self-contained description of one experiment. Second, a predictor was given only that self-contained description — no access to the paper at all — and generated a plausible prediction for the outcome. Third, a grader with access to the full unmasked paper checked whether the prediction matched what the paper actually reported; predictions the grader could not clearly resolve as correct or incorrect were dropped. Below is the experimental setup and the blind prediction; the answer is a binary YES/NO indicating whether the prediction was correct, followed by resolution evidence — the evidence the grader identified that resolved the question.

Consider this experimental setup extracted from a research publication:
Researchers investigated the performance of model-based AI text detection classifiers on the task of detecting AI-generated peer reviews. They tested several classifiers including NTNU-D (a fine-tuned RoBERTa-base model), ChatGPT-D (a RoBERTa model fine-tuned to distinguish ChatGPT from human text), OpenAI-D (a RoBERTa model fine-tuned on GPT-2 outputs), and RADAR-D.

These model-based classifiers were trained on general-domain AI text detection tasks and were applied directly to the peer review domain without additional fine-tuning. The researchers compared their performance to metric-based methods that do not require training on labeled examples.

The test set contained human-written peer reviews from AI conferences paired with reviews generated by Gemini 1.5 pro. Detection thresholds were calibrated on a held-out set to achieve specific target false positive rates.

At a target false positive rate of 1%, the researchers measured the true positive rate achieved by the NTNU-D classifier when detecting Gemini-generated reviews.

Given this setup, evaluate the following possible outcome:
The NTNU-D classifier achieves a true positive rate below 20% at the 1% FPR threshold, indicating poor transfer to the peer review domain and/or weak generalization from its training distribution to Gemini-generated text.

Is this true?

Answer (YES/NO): YES